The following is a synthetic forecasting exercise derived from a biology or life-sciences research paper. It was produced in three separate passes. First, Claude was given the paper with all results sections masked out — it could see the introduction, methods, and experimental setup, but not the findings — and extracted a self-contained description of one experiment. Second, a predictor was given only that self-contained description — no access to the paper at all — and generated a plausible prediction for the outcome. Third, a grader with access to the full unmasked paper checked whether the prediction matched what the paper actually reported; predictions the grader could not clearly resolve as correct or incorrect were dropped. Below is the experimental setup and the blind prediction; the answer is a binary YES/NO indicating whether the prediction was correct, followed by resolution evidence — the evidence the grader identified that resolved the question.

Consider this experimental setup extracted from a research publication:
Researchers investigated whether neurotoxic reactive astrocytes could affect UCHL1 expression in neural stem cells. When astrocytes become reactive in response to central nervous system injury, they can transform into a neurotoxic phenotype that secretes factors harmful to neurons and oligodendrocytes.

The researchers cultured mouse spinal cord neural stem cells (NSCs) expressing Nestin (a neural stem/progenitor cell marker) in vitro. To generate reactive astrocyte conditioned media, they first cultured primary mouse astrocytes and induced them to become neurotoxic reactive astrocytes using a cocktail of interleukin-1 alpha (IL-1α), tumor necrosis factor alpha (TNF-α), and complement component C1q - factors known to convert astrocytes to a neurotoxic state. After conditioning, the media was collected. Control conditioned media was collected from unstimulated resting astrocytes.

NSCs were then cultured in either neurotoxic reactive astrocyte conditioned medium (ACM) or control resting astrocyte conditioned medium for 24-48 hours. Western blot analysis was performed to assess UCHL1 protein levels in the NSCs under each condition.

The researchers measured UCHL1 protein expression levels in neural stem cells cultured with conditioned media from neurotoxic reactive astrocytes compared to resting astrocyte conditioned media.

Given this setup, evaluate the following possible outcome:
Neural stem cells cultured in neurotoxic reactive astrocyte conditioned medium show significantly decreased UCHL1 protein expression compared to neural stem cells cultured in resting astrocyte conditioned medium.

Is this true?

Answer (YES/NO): YES